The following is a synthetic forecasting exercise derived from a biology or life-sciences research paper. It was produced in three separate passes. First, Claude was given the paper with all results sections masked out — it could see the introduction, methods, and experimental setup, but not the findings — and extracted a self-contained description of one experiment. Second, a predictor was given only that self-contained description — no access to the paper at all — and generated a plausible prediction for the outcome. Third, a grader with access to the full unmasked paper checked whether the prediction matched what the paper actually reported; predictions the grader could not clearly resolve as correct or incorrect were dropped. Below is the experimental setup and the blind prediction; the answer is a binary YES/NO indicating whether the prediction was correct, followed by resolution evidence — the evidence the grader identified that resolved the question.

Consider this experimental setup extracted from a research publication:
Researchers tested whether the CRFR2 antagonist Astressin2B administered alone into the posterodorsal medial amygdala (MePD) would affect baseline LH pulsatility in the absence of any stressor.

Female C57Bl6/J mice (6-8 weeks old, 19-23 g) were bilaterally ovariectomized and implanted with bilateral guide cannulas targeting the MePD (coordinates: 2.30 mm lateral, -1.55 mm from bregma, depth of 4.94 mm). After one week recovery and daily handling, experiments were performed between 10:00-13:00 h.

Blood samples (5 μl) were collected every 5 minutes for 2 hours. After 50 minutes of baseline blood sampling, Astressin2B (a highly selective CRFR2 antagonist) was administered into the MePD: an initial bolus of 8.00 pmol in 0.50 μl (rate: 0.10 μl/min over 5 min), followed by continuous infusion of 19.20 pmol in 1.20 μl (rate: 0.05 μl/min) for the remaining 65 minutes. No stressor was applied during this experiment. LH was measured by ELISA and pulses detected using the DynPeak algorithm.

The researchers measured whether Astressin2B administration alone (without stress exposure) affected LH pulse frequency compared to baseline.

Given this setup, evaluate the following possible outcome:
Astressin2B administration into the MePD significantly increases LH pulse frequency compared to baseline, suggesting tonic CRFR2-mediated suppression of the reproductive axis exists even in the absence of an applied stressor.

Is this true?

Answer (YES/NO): NO